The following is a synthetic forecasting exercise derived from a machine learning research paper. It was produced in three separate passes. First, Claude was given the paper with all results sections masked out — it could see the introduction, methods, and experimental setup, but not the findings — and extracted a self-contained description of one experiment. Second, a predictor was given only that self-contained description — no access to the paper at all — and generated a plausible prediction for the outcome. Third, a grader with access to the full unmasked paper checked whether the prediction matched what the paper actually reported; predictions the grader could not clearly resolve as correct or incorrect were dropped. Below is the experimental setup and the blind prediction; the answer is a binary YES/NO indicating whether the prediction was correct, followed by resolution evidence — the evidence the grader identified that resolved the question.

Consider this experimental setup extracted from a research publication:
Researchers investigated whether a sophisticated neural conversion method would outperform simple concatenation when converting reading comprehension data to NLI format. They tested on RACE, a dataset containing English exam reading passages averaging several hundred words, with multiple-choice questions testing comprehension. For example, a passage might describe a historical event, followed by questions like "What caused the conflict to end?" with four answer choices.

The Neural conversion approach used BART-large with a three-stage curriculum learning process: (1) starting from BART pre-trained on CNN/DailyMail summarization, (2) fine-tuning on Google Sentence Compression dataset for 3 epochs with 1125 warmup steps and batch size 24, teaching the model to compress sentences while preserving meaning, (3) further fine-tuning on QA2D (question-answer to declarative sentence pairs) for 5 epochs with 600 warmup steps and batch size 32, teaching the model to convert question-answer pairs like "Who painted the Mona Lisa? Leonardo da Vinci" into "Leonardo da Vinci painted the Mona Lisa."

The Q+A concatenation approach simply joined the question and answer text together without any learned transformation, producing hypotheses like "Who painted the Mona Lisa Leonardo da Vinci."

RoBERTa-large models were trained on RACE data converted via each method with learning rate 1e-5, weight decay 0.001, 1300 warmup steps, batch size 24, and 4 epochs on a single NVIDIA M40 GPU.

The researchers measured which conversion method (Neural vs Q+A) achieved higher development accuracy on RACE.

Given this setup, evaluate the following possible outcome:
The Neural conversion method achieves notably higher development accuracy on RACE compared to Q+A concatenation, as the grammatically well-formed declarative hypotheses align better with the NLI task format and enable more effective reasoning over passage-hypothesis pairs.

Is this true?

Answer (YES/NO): NO